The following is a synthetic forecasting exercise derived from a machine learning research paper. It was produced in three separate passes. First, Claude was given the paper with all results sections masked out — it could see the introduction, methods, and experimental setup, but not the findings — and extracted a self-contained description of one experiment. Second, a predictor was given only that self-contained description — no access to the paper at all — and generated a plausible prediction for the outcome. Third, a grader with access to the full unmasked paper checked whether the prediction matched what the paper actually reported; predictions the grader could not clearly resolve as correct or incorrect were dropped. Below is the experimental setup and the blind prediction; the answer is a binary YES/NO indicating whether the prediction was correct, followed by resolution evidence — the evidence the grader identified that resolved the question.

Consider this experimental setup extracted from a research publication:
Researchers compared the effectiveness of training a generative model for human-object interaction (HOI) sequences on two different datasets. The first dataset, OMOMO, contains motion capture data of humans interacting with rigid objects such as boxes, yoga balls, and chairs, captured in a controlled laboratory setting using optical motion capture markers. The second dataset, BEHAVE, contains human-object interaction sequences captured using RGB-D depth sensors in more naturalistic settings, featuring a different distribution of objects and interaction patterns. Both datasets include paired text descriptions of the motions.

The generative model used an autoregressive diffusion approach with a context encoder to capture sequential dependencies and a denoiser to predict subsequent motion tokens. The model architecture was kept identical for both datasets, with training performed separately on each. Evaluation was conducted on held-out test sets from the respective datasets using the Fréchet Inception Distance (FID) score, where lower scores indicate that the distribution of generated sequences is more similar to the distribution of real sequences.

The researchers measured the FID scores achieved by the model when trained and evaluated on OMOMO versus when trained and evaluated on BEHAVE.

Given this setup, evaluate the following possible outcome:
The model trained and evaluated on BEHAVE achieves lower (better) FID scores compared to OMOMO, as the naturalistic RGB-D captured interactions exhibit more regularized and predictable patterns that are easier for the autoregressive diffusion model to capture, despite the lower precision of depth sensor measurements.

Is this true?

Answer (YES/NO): NO